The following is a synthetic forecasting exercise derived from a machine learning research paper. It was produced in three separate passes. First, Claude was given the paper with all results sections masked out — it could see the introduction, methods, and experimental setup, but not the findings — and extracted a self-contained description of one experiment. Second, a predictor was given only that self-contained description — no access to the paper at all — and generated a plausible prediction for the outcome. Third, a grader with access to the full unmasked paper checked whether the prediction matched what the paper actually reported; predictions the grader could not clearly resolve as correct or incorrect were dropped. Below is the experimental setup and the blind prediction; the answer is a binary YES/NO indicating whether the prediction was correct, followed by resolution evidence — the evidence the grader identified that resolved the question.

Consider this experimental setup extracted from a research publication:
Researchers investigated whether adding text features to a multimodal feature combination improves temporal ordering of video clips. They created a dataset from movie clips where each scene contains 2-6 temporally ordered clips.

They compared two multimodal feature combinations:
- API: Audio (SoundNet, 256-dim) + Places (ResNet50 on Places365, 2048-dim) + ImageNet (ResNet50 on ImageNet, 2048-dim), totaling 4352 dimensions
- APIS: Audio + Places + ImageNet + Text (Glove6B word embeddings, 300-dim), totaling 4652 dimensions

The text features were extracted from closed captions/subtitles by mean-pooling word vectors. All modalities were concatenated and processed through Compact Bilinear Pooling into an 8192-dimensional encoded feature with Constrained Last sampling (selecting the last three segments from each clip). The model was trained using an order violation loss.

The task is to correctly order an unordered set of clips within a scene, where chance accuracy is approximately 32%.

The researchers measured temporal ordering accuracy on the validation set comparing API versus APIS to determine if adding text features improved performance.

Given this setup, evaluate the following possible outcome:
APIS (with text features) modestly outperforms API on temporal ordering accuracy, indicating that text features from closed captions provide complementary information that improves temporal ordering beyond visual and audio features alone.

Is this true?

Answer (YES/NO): NO